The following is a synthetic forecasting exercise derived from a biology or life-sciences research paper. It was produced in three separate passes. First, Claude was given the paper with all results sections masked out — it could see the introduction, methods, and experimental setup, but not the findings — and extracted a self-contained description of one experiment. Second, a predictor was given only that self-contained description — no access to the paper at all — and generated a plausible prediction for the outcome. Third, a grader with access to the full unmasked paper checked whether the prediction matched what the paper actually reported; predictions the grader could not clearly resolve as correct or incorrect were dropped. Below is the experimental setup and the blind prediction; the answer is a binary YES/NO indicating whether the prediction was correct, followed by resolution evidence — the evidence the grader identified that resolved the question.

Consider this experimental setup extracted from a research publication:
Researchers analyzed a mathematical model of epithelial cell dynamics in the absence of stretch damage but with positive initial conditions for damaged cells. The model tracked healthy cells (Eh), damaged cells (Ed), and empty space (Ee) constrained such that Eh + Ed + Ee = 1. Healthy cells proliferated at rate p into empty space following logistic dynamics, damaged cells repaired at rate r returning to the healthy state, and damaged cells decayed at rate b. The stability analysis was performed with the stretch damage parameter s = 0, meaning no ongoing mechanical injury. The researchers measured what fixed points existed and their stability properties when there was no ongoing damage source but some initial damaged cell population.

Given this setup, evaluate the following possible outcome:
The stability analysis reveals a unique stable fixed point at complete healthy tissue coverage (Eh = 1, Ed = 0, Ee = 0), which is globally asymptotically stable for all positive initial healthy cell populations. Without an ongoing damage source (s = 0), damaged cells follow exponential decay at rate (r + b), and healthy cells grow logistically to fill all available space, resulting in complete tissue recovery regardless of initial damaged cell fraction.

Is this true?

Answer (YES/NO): YES